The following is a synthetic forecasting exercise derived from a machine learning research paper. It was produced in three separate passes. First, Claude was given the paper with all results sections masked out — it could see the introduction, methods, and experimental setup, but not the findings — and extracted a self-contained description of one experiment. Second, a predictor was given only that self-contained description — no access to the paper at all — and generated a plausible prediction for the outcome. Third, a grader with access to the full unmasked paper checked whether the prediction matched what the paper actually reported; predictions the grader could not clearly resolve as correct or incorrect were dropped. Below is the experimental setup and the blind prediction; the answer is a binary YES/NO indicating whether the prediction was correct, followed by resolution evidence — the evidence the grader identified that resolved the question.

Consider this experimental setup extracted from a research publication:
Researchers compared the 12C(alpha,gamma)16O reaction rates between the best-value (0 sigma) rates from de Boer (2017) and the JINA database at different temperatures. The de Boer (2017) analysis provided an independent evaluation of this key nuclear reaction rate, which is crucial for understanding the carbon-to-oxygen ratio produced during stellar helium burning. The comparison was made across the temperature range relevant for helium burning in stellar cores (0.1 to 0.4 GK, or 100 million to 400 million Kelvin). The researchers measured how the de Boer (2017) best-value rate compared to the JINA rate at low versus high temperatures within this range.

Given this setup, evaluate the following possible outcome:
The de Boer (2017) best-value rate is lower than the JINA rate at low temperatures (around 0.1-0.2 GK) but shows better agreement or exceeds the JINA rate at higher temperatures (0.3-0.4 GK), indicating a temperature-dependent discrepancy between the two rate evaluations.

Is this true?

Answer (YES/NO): NO